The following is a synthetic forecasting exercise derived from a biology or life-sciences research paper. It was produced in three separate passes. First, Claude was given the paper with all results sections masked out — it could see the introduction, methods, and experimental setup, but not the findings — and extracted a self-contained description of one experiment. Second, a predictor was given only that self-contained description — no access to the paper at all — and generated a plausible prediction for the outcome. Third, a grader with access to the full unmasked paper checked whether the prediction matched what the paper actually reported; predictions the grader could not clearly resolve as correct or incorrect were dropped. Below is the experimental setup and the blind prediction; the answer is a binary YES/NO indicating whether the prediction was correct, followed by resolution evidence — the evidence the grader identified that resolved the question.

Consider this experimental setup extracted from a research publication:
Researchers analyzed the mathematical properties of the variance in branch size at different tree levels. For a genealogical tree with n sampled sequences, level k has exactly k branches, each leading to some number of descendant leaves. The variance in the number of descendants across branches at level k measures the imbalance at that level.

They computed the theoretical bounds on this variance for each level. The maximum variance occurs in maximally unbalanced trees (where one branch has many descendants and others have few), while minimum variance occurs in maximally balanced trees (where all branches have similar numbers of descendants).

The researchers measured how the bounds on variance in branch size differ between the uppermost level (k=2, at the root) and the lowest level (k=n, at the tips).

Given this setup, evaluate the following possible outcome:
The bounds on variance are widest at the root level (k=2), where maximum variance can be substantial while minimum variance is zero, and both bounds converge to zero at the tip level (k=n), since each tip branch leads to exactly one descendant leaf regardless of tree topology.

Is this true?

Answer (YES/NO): YES